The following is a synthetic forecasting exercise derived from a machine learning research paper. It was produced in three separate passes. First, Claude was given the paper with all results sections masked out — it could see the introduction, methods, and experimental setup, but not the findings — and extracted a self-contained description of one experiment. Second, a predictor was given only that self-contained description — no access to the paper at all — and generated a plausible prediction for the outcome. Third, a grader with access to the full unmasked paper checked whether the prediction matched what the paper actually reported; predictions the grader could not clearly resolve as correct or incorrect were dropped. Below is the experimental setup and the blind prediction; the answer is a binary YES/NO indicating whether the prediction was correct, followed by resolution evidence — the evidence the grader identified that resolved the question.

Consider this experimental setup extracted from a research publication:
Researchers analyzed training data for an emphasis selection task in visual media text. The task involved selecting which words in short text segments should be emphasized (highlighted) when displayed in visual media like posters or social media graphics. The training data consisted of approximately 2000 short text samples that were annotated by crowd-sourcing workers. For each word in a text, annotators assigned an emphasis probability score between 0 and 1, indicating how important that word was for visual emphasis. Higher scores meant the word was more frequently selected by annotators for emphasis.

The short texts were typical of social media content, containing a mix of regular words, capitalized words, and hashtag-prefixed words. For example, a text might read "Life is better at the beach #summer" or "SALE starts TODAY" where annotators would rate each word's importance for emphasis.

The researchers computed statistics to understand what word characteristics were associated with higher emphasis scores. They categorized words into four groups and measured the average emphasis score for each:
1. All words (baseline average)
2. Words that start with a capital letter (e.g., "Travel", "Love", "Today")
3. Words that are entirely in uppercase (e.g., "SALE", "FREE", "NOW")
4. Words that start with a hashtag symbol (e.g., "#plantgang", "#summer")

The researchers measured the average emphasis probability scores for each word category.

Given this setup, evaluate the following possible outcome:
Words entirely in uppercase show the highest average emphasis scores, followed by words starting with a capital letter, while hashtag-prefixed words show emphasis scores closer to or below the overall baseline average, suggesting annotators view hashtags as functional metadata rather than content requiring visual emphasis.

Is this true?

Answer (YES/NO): NO